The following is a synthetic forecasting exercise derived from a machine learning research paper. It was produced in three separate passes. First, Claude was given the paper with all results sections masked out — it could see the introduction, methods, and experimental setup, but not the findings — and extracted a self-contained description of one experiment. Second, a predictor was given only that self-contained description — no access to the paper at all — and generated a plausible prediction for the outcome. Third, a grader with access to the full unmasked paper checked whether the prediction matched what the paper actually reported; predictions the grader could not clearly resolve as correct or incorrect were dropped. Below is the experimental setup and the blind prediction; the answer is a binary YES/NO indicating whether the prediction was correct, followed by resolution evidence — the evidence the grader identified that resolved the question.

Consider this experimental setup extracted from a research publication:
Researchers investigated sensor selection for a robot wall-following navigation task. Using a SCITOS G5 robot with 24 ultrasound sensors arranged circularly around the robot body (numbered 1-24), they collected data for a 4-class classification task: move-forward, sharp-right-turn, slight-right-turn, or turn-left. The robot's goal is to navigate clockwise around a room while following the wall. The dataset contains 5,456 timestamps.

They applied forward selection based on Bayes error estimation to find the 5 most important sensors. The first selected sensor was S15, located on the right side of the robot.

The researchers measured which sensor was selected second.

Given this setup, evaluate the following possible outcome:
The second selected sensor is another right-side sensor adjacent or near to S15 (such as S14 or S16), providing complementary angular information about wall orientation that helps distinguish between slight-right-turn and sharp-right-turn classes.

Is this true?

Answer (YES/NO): NO